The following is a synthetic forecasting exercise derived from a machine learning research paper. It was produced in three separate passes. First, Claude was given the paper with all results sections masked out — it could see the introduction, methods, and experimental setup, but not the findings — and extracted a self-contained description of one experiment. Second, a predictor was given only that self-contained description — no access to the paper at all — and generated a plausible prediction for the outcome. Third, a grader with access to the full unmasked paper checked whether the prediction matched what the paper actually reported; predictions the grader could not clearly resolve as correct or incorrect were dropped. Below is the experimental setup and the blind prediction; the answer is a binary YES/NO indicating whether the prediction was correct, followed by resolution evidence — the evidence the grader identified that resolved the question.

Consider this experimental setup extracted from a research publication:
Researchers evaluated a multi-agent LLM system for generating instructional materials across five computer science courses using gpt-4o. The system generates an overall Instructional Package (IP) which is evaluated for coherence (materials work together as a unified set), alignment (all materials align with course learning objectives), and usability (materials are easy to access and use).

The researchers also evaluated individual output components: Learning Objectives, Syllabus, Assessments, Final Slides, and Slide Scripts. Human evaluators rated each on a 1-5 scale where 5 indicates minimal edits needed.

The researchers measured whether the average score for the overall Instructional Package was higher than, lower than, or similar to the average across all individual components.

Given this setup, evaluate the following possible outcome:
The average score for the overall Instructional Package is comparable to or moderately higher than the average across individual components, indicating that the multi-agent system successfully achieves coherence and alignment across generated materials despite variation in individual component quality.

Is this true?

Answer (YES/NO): YES